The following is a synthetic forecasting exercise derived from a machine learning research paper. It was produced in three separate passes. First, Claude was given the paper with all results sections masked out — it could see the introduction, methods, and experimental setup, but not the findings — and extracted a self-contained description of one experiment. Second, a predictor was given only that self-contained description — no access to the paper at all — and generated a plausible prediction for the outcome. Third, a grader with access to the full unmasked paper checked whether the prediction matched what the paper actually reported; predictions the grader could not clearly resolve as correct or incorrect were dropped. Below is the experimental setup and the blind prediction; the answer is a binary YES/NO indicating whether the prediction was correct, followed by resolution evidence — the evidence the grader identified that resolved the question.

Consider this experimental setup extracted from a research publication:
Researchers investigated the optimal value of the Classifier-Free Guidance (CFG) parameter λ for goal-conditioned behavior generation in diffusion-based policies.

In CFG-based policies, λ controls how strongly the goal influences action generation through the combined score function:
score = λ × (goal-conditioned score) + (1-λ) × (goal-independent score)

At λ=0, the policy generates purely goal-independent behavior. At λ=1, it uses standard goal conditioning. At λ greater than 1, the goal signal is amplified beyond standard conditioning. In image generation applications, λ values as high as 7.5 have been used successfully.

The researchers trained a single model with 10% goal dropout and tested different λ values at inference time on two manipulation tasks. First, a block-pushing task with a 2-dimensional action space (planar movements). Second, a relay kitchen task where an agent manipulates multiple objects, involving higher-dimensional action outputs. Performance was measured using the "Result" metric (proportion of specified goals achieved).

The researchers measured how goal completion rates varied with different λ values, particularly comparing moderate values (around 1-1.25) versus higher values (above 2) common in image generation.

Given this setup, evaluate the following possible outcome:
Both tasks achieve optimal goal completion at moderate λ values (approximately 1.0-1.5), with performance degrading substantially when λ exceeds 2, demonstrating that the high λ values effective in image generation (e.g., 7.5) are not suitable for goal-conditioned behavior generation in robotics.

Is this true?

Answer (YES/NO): NO